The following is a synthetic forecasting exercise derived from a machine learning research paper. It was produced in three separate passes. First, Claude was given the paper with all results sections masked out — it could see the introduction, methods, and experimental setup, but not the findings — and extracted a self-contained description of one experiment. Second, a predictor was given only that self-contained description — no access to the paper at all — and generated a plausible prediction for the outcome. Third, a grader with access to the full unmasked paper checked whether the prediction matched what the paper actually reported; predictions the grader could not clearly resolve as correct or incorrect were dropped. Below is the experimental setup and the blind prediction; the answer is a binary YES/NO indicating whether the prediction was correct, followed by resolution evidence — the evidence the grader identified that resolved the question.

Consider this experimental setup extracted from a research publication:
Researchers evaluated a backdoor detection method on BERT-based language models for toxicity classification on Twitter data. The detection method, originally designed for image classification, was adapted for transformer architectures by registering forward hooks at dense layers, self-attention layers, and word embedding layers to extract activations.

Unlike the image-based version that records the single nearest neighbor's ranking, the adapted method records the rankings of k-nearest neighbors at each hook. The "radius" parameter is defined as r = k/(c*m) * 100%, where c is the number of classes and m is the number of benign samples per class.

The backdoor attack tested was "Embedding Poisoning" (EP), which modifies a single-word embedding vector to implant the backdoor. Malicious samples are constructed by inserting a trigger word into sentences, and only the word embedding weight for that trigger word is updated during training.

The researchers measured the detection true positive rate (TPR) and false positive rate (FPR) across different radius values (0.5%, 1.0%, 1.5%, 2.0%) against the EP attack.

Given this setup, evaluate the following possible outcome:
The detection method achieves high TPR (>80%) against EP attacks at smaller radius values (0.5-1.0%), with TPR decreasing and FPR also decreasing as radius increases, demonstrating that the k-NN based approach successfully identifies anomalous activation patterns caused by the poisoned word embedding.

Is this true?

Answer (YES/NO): NO